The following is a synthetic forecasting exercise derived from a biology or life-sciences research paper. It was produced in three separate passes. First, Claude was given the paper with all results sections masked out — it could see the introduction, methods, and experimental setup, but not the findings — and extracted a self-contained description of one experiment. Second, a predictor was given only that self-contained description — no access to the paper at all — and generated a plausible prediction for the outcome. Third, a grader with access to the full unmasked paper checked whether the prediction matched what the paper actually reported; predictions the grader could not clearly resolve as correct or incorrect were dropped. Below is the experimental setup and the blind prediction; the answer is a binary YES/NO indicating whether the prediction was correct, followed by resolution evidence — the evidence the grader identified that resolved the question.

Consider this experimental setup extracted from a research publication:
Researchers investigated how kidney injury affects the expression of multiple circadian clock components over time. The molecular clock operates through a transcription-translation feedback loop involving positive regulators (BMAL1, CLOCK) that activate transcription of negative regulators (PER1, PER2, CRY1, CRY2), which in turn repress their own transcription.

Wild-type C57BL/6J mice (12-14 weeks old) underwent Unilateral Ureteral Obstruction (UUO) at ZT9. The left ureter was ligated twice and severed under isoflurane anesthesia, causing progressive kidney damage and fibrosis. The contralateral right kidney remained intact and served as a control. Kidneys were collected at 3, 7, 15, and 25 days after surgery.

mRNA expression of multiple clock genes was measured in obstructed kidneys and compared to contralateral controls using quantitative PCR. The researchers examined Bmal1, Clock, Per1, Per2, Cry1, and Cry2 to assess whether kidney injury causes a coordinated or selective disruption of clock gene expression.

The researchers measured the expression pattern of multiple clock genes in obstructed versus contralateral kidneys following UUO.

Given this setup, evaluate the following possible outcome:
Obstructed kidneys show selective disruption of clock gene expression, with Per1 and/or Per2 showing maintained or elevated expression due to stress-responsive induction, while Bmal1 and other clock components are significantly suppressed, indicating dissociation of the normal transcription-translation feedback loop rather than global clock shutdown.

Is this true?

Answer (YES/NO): NO